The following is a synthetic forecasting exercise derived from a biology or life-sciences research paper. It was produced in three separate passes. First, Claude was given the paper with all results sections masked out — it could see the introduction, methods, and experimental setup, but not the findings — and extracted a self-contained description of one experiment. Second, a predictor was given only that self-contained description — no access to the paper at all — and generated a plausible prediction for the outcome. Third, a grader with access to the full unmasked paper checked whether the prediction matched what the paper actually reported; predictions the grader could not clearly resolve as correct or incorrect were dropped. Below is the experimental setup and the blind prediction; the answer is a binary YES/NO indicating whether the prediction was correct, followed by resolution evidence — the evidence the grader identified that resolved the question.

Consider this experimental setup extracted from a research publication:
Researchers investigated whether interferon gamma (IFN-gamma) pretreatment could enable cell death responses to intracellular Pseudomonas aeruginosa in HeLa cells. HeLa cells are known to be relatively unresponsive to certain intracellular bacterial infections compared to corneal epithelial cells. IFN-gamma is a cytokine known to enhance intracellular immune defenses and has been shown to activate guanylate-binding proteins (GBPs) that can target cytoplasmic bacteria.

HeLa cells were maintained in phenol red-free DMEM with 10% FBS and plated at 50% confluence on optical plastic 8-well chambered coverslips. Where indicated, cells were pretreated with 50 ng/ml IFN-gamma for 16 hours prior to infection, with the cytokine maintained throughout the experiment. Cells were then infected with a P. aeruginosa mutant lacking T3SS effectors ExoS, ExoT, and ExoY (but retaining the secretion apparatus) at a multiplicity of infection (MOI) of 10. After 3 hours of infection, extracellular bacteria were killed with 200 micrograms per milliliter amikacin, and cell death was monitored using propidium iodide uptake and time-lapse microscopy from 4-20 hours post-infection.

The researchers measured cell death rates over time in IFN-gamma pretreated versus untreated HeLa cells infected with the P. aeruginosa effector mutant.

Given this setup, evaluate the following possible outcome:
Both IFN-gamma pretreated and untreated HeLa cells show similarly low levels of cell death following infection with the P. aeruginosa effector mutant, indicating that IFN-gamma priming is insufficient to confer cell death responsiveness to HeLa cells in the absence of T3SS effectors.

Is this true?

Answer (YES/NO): NO